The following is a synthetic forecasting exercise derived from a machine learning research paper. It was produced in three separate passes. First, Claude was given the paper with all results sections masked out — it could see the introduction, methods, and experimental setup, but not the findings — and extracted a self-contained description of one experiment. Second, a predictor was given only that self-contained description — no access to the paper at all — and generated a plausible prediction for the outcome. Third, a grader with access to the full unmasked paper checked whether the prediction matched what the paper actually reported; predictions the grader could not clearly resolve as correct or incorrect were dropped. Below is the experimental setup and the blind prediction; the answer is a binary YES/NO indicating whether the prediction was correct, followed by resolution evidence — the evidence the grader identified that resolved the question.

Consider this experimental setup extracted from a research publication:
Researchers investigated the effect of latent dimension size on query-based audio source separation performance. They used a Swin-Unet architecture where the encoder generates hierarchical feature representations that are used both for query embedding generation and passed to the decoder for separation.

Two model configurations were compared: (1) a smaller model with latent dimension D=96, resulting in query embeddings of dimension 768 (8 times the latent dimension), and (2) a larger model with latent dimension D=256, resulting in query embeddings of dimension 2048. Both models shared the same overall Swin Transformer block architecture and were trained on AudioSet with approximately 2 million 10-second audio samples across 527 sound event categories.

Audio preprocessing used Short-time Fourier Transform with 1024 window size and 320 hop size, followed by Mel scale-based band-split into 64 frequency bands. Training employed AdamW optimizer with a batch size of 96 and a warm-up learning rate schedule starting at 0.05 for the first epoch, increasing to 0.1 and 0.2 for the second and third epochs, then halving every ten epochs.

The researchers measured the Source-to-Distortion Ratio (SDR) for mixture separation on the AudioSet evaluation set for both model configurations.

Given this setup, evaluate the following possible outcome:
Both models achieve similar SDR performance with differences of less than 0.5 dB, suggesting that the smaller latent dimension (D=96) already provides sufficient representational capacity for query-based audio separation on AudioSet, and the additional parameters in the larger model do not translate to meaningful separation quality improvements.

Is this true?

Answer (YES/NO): NO